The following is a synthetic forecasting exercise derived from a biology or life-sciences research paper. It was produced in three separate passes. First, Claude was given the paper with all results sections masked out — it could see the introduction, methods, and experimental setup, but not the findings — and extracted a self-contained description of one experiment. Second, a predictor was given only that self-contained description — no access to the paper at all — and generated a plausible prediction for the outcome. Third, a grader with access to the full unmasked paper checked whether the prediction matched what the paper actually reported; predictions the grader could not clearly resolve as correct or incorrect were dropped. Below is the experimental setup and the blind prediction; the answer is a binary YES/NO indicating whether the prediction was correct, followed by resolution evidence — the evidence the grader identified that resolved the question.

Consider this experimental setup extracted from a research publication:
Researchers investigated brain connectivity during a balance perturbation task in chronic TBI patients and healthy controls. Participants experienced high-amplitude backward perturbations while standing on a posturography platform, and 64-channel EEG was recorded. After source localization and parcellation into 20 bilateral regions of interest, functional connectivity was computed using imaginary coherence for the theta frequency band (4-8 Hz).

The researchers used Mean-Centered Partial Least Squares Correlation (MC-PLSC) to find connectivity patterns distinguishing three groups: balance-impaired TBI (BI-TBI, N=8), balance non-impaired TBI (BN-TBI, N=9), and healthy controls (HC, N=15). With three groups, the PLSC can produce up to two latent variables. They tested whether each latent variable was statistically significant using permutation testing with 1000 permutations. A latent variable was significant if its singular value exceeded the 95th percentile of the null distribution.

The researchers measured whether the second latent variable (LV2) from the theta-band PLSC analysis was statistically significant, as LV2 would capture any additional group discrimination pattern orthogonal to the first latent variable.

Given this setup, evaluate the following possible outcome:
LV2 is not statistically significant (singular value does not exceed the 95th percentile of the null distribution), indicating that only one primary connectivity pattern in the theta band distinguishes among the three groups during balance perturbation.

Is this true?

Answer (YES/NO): YES